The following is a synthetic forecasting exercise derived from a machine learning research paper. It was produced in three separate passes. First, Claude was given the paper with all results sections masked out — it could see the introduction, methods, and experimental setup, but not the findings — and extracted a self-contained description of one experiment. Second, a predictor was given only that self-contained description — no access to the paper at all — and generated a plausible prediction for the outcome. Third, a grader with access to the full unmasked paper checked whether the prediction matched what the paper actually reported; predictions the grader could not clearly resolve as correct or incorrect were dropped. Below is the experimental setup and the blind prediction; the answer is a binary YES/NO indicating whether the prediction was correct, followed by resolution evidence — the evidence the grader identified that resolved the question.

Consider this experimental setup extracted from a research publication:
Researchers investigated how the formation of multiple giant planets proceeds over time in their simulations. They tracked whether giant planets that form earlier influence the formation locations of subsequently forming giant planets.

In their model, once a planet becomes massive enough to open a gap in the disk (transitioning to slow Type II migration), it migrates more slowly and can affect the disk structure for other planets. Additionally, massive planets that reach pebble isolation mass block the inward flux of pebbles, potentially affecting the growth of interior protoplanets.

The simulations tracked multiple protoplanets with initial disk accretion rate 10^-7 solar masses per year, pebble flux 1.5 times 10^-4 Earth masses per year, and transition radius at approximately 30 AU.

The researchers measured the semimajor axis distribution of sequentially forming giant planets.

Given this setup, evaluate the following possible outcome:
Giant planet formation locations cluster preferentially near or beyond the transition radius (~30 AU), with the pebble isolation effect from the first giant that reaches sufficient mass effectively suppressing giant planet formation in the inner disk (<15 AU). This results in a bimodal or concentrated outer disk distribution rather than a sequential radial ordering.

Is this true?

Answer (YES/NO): NO